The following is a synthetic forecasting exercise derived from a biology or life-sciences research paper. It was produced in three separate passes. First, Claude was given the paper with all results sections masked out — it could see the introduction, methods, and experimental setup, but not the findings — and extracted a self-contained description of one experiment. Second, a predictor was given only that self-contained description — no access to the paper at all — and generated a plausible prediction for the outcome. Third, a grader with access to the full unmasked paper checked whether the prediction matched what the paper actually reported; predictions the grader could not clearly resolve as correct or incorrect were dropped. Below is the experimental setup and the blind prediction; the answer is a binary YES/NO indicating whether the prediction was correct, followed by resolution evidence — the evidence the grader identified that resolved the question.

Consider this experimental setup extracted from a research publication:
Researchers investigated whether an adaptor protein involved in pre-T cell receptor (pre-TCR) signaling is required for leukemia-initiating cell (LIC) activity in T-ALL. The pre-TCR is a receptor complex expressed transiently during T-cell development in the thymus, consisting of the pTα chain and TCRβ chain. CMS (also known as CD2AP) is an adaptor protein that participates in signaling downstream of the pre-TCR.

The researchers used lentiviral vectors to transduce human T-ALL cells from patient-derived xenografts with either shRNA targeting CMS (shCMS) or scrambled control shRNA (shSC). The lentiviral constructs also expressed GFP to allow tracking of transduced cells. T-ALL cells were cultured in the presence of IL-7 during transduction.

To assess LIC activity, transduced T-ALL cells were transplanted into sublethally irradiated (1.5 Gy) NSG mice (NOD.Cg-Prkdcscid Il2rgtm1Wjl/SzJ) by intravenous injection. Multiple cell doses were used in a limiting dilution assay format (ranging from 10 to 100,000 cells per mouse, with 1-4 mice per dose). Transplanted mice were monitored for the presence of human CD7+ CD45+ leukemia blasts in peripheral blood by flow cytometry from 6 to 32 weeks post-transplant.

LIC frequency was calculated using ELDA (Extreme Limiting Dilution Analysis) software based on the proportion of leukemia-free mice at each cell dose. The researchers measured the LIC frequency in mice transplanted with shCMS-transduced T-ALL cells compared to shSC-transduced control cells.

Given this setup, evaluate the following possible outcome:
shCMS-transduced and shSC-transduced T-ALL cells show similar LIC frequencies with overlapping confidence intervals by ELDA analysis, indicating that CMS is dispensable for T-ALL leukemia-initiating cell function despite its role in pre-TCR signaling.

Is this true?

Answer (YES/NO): NO